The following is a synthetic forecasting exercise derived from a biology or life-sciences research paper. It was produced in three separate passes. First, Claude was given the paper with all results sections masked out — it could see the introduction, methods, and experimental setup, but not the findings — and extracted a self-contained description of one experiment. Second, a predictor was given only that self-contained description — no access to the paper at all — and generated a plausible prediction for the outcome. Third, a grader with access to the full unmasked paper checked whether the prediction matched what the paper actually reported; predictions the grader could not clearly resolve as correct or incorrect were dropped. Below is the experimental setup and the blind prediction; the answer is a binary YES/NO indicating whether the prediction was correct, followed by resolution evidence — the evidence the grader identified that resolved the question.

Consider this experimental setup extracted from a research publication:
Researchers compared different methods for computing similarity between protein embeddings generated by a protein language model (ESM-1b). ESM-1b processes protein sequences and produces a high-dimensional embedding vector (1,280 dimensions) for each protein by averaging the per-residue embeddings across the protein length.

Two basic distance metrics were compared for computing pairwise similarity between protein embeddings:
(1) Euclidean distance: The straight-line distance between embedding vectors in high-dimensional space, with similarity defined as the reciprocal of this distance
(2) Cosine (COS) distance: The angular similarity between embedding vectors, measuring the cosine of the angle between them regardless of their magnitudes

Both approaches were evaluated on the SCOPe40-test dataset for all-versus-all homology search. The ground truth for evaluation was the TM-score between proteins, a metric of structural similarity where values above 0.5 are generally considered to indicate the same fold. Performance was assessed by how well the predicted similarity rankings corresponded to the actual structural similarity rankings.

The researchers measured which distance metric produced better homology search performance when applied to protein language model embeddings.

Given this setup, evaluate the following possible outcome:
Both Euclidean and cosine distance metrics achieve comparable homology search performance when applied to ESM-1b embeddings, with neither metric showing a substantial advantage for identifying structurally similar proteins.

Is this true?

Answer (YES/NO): YES